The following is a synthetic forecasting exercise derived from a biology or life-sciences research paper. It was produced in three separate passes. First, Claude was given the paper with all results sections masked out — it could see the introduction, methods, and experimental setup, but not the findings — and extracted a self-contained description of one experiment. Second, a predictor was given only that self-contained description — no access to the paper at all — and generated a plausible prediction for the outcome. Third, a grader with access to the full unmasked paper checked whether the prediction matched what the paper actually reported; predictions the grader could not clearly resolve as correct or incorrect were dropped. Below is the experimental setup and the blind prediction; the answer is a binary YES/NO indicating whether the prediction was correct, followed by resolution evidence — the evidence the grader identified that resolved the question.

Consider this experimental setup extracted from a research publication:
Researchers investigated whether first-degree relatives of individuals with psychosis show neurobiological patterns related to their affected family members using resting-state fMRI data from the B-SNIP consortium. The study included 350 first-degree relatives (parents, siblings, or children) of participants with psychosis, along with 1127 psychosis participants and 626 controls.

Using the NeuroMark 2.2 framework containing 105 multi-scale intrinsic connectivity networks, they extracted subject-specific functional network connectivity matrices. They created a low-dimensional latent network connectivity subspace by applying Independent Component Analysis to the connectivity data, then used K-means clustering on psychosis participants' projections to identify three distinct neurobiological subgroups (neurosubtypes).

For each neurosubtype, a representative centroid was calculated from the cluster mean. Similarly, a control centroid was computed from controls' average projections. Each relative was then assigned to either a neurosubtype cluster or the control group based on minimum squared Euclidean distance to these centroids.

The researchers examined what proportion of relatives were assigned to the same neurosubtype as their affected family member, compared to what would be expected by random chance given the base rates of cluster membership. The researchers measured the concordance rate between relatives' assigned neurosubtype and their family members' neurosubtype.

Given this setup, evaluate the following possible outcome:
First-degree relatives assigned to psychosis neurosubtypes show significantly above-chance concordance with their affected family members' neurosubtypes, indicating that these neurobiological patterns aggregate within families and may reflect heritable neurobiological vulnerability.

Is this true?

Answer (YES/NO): YES